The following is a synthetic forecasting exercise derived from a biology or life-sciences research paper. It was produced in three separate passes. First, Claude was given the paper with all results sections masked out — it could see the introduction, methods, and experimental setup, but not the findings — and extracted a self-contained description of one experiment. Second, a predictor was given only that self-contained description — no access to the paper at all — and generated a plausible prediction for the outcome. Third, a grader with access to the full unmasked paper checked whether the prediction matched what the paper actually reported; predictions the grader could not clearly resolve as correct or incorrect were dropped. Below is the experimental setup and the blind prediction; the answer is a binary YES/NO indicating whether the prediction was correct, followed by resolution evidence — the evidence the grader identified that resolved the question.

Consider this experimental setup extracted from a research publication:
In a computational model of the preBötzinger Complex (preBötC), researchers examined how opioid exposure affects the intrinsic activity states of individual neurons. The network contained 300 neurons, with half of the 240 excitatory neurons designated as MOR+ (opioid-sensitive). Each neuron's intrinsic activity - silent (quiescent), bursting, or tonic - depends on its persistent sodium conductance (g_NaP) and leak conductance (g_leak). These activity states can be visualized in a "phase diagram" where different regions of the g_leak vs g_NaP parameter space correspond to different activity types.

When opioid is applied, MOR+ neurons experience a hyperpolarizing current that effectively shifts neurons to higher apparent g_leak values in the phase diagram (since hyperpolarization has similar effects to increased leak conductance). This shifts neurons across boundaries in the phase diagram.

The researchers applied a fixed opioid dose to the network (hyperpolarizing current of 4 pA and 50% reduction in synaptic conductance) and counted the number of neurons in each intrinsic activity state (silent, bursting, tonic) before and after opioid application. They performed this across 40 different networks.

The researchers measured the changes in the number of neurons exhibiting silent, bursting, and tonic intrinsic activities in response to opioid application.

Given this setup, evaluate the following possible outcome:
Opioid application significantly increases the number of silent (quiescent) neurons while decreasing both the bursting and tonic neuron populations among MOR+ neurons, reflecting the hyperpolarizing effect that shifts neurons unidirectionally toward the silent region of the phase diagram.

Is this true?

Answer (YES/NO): YES